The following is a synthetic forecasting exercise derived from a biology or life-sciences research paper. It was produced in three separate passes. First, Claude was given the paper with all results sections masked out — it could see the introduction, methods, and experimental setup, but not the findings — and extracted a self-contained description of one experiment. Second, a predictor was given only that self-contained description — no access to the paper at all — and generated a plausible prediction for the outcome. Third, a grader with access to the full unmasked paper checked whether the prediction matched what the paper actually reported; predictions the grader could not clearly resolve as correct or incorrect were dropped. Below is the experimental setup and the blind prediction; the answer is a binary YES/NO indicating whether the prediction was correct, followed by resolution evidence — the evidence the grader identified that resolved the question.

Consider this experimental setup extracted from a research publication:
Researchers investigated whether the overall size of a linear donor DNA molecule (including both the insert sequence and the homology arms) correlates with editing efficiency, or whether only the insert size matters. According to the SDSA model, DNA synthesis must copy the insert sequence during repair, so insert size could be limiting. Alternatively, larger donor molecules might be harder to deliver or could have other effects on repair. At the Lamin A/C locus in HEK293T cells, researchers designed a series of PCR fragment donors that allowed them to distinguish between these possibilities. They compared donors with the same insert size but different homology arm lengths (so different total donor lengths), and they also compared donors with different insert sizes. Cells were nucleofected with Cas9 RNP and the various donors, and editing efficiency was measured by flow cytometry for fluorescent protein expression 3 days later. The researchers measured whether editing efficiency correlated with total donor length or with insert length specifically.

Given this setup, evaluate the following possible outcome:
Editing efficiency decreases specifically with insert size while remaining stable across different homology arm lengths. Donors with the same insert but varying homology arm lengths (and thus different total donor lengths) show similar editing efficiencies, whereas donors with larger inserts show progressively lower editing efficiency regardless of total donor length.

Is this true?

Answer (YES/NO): YES